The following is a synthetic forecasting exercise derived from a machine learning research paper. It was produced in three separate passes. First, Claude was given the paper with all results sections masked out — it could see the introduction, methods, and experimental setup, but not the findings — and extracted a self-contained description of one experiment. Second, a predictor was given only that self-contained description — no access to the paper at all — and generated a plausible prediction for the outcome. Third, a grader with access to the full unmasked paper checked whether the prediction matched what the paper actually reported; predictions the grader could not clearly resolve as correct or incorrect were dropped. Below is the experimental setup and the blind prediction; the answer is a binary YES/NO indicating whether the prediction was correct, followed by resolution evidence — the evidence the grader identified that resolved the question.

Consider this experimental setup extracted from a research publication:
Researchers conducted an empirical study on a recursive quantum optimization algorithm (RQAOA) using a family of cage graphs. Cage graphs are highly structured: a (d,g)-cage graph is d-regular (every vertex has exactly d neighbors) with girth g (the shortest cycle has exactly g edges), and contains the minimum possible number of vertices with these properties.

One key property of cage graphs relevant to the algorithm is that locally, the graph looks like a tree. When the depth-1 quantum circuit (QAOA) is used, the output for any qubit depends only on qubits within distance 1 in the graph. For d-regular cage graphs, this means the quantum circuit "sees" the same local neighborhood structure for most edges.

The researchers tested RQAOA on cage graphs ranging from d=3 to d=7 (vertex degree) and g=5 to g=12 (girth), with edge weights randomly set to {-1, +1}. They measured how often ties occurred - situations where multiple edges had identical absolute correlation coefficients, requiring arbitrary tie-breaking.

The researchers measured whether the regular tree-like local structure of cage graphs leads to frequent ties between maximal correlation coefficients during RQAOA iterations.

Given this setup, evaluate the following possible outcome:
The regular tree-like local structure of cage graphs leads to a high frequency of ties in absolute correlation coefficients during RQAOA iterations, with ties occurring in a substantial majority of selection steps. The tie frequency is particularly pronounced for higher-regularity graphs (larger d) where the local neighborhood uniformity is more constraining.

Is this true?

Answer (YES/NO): NO